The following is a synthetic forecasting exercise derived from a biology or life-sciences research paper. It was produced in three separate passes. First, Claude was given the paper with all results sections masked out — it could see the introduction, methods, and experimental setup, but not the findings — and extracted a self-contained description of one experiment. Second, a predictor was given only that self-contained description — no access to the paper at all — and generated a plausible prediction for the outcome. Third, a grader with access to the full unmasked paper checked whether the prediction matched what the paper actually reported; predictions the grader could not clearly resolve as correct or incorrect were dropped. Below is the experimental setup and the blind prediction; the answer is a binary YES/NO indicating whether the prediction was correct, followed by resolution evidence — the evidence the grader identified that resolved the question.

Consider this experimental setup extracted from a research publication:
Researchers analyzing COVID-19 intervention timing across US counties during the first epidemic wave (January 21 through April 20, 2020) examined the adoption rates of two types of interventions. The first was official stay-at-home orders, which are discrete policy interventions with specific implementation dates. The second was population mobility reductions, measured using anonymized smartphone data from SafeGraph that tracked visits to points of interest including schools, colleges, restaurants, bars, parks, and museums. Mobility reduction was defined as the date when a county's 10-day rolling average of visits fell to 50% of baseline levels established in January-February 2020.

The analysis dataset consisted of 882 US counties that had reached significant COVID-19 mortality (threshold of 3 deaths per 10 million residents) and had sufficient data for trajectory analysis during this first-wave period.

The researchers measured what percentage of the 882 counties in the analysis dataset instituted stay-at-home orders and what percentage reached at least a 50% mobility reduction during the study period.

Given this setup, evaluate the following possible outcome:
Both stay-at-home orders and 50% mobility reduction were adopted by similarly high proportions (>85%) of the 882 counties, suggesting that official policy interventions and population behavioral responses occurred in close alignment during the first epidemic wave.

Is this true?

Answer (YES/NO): YES